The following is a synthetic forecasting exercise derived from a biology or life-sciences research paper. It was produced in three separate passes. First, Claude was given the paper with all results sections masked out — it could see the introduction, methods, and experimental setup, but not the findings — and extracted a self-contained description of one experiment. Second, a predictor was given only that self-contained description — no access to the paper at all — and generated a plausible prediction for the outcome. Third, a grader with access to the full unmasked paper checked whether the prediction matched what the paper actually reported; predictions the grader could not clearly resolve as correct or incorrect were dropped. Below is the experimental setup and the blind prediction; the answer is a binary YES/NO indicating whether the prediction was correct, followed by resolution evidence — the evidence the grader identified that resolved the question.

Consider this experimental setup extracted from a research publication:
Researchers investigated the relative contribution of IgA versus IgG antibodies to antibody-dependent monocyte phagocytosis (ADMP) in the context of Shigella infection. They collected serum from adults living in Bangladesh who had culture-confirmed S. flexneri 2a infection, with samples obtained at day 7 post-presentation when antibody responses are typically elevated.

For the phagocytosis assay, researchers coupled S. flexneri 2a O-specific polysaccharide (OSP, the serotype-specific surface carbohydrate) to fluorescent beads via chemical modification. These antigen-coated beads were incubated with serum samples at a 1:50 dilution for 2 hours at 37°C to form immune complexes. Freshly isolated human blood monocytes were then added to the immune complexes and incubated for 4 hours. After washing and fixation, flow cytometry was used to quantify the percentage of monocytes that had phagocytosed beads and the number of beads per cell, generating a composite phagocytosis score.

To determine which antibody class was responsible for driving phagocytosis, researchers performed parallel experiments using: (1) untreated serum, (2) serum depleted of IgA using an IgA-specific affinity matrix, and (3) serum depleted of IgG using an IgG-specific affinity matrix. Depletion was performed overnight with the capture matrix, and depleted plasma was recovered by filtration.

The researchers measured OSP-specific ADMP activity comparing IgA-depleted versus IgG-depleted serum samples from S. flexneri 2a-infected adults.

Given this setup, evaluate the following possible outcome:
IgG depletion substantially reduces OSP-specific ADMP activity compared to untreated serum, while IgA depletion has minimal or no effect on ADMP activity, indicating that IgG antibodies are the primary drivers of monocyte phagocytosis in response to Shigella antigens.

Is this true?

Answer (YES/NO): YES